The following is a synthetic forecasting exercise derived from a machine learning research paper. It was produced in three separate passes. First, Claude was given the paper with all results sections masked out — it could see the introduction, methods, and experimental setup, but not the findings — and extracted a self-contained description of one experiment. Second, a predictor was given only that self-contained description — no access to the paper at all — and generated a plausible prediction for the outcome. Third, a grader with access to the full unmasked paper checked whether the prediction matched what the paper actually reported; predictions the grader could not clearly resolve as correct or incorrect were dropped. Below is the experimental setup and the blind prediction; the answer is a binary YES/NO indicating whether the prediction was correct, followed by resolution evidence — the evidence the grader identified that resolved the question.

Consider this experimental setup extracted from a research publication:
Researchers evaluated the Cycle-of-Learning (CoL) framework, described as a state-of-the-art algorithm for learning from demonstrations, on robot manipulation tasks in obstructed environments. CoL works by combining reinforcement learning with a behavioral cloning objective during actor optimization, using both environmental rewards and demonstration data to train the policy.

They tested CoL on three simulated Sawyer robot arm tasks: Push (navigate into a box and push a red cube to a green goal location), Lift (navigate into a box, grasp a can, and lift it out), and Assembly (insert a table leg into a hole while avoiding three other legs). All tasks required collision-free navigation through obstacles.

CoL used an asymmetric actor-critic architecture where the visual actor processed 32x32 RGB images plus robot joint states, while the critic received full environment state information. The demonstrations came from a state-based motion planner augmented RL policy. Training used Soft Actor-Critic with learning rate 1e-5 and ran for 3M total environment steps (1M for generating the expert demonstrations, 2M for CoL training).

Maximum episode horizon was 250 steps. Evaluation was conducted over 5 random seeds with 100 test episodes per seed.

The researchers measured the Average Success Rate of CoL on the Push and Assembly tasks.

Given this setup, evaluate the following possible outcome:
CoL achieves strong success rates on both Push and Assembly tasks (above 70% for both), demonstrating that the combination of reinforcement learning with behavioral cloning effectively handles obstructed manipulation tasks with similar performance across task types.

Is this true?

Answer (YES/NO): NO